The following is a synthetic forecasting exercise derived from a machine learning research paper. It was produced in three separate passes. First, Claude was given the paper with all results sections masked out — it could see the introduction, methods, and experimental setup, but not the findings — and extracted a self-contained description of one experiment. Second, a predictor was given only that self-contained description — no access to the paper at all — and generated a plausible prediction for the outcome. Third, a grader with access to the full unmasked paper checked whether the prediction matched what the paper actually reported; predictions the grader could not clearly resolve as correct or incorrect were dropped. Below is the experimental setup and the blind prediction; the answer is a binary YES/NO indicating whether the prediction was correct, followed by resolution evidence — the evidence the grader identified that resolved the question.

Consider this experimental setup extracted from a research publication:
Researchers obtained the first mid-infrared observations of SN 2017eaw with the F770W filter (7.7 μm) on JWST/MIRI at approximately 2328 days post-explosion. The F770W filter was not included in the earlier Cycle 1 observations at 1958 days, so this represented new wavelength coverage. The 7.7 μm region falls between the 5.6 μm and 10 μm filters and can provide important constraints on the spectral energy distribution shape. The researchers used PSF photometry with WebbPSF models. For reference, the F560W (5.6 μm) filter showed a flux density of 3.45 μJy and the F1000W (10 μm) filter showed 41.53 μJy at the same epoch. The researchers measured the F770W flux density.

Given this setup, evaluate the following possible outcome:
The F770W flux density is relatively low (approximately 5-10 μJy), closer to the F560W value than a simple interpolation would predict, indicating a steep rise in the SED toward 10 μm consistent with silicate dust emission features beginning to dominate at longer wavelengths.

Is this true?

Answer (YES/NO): YES